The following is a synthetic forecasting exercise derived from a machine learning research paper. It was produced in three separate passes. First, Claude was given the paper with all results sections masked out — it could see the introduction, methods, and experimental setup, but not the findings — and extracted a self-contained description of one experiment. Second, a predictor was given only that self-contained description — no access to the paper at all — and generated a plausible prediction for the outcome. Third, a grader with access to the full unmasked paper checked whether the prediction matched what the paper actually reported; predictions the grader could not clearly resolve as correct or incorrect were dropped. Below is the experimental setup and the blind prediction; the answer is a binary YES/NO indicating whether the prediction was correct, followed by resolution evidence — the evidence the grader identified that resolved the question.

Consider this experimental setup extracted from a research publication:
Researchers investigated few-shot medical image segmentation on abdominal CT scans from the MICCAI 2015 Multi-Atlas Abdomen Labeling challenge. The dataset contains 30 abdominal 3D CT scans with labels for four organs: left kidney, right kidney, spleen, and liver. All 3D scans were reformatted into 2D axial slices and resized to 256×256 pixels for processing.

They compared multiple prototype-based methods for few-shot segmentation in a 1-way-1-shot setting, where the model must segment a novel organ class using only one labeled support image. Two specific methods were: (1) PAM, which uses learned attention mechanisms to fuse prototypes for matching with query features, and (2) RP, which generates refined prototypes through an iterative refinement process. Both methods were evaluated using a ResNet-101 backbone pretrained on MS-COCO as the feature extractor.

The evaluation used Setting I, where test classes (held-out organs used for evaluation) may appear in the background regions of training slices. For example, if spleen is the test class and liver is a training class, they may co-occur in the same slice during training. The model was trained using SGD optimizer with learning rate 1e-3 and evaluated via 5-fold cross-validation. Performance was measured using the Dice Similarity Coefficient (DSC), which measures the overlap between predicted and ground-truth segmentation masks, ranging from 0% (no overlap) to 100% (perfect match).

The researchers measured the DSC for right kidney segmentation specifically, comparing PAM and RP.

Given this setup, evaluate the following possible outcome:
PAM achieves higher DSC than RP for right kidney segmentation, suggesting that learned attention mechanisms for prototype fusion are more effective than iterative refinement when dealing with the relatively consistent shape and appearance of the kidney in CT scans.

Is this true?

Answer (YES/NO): YES